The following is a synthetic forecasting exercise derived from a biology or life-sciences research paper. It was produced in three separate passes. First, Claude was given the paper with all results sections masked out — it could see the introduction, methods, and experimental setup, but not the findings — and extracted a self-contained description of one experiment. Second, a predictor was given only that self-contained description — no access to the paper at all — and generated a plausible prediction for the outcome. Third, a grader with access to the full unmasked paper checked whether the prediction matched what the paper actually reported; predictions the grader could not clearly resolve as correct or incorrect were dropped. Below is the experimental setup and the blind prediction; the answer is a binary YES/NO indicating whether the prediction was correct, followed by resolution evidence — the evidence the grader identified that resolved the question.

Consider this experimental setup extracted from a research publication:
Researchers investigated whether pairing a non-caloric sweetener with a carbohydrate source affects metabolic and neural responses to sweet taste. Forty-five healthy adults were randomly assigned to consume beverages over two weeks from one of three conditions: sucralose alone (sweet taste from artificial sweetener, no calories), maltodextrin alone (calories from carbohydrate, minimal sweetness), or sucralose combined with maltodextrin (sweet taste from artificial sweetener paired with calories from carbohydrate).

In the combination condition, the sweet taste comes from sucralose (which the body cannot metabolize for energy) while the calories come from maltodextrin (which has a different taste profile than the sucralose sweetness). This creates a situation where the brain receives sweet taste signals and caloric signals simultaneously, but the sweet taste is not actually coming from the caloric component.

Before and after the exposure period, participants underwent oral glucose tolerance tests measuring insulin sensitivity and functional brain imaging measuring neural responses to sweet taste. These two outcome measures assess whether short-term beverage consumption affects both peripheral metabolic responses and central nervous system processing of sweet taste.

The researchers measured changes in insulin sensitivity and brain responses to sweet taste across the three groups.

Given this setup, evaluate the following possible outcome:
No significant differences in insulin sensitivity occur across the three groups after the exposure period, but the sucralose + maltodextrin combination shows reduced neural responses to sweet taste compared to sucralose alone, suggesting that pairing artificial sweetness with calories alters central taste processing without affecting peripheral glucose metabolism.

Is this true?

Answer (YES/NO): NO